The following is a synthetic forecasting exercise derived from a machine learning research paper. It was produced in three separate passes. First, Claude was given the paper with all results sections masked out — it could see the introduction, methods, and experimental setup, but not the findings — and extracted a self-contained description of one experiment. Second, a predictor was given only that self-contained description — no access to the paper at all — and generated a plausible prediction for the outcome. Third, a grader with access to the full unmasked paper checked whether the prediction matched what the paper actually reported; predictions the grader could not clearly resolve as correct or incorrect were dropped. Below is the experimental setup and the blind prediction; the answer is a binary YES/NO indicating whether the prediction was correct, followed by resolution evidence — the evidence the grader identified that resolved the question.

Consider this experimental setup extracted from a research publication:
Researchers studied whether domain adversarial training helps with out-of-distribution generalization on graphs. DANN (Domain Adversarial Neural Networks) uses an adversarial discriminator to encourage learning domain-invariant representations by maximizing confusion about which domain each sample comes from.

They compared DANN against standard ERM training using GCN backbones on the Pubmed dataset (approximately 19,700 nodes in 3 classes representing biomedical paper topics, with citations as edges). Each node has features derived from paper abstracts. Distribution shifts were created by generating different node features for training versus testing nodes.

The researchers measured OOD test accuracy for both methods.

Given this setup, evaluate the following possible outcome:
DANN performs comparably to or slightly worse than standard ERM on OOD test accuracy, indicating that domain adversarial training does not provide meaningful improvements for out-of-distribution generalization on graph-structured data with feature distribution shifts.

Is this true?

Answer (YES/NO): YES